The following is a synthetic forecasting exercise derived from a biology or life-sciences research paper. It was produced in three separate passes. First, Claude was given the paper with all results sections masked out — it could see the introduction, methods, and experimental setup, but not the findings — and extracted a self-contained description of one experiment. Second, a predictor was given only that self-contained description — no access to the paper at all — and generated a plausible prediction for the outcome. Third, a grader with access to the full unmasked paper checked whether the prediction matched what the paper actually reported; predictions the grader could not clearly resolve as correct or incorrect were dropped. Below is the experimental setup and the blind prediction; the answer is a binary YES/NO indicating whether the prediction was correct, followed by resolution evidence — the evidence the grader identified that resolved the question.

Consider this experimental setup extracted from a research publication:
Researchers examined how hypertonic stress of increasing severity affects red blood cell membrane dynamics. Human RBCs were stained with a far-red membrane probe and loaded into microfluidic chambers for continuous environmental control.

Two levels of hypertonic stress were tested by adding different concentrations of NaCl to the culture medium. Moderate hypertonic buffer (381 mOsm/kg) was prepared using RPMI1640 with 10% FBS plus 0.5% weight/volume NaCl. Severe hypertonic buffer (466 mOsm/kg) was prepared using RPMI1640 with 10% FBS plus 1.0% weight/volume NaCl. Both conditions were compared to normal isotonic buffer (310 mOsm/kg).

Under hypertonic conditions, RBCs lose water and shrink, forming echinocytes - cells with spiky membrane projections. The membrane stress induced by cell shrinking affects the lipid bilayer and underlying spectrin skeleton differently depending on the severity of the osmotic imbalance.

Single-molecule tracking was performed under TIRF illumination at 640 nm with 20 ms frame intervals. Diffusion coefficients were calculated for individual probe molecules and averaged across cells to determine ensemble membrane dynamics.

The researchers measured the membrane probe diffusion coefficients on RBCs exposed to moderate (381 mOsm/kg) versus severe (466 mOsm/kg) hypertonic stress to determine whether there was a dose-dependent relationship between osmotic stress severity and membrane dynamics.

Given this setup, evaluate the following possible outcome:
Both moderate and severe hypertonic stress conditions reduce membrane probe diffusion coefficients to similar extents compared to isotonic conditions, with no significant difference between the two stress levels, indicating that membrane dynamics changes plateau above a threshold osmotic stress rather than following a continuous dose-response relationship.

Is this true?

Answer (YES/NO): NO